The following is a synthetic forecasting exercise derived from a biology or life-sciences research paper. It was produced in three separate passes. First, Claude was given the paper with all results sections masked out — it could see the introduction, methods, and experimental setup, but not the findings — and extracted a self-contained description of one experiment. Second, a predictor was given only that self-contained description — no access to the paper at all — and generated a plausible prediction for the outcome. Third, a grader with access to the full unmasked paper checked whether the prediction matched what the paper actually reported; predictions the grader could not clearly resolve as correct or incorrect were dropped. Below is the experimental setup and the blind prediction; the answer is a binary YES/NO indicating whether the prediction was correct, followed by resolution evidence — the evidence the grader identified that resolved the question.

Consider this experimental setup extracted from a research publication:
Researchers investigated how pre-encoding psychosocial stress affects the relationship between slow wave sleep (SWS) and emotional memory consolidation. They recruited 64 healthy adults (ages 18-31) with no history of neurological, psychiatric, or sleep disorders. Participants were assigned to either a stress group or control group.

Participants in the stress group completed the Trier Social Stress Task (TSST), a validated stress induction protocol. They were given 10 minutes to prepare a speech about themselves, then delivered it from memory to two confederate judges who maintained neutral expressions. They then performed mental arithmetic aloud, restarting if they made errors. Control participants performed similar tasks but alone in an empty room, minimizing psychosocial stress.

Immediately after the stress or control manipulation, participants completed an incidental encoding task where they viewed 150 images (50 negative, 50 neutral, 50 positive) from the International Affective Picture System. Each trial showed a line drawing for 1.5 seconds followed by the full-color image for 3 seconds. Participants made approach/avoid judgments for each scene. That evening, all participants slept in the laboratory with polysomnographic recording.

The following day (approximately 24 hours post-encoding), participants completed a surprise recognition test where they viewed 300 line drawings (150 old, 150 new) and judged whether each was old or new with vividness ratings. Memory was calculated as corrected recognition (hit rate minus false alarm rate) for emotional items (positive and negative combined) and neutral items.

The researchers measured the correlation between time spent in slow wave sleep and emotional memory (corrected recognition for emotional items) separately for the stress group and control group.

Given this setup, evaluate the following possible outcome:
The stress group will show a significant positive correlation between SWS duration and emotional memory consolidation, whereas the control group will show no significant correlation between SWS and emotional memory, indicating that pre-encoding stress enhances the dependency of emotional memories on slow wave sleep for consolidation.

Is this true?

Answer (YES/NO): YES